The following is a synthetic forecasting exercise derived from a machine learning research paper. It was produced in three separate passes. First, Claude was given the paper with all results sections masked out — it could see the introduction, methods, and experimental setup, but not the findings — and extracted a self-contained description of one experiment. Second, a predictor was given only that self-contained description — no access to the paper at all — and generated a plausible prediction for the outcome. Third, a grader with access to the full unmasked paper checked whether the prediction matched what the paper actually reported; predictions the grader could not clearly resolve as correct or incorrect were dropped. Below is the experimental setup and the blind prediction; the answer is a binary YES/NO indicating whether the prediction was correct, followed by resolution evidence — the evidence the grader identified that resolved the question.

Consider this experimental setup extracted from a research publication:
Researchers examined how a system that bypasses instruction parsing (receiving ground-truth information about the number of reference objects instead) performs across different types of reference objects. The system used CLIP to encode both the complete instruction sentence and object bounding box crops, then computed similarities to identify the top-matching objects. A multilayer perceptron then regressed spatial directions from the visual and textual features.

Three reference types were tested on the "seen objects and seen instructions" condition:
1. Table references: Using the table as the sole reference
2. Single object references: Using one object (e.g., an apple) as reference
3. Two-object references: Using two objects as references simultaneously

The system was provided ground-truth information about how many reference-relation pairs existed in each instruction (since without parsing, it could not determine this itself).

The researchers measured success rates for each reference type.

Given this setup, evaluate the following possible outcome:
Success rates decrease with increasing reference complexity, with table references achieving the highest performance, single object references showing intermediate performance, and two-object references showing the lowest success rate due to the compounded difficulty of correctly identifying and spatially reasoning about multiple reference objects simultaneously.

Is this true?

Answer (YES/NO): YES